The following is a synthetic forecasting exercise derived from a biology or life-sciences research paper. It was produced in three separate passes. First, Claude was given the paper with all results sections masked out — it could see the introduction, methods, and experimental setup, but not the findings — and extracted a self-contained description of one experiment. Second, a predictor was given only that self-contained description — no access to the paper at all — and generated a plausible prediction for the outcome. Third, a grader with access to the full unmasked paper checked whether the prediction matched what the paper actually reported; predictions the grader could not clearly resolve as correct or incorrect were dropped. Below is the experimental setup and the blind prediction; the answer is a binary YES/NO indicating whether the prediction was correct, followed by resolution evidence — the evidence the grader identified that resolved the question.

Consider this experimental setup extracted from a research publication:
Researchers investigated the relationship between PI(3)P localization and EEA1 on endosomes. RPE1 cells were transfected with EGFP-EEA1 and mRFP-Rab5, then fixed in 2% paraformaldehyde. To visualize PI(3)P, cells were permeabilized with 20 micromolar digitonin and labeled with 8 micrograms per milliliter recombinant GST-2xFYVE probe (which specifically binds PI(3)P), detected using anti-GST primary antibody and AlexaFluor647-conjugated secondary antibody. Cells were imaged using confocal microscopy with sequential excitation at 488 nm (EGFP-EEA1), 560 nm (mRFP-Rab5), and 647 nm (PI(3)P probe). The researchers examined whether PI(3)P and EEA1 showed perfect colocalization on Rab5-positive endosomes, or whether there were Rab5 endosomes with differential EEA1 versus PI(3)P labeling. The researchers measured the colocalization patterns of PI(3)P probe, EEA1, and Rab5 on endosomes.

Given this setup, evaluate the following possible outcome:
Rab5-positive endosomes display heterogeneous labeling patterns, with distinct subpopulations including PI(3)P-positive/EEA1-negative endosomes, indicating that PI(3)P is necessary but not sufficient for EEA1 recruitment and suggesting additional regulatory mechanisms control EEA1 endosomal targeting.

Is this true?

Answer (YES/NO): NO